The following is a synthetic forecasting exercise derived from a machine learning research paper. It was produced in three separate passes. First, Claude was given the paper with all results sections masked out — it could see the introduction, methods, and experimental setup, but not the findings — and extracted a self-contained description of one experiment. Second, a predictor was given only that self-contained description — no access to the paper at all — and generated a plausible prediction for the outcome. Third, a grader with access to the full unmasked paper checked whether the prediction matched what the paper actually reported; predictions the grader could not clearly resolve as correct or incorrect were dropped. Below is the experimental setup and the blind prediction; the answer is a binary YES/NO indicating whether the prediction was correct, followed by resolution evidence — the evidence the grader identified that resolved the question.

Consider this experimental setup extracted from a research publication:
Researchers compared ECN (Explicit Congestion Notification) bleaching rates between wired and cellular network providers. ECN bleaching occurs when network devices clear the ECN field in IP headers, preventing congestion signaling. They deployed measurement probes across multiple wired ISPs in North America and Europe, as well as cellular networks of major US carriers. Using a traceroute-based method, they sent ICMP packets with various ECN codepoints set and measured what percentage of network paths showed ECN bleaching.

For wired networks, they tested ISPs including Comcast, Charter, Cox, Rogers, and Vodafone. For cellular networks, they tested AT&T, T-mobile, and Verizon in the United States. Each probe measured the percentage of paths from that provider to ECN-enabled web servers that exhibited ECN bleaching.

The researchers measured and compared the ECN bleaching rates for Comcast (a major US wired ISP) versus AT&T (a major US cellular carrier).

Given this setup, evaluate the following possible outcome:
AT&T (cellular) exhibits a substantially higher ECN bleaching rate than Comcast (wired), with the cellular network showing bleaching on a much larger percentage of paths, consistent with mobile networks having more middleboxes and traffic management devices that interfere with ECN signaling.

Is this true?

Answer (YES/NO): YES